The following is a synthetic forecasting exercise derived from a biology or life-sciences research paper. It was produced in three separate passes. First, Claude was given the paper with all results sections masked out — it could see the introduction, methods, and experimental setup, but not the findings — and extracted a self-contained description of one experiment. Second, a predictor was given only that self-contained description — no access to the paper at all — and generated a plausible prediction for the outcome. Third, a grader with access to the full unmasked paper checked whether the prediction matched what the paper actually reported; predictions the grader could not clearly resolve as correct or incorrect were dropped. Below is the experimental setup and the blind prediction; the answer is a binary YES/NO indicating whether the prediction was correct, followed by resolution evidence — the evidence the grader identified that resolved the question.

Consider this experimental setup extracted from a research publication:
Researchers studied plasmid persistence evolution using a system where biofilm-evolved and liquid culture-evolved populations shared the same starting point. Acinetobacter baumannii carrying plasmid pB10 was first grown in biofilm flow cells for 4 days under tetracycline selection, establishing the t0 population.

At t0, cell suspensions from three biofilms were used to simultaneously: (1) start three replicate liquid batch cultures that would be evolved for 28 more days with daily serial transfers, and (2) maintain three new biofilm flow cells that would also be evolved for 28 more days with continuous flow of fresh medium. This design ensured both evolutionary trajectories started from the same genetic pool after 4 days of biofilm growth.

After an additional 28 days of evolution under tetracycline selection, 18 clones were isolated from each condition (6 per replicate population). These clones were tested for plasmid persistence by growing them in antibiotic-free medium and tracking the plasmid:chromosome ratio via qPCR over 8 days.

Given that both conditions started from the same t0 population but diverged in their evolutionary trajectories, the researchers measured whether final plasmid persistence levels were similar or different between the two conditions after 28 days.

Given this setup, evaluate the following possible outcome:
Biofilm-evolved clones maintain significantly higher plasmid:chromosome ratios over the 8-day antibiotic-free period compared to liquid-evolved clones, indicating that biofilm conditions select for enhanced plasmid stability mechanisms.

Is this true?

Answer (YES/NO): NO